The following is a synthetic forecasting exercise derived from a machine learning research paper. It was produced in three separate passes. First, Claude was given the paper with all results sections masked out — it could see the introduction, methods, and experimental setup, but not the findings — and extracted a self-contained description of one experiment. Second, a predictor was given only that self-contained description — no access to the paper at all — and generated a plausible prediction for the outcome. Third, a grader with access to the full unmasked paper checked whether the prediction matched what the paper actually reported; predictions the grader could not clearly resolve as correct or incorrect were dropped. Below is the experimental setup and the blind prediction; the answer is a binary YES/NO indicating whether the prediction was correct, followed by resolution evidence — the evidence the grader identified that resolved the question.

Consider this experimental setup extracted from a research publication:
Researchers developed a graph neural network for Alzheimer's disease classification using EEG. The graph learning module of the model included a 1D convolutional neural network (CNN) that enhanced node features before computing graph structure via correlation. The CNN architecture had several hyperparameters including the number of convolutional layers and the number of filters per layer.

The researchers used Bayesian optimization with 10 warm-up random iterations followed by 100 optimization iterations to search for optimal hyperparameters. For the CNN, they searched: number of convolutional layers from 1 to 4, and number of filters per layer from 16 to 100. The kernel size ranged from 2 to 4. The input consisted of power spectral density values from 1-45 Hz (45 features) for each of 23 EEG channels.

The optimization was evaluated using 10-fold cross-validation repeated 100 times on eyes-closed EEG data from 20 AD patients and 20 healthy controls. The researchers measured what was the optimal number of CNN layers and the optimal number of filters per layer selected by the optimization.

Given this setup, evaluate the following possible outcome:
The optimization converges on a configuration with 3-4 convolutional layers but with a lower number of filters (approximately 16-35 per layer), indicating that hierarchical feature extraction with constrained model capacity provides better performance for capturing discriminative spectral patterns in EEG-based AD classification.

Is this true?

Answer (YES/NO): NO